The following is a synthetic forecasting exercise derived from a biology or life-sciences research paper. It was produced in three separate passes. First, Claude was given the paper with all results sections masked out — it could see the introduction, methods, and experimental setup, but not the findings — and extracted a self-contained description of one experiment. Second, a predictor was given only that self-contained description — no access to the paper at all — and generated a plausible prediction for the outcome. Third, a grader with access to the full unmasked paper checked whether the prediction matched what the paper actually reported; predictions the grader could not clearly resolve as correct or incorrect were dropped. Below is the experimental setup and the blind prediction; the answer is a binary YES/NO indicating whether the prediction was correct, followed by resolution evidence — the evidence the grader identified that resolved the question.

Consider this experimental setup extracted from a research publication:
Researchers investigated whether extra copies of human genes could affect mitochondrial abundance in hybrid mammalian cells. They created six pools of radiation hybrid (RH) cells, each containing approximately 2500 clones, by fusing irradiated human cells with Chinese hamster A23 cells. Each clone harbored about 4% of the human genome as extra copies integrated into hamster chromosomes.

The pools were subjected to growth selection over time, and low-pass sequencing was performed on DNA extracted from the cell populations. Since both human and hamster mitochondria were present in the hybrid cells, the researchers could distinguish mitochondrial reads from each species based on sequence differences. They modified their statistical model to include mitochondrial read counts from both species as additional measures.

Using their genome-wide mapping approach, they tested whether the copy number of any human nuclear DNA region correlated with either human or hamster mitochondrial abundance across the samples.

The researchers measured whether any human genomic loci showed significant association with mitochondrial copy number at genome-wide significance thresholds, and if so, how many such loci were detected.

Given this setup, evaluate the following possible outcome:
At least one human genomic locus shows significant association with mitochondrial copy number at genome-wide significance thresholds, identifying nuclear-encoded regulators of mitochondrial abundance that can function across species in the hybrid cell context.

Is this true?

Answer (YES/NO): YES